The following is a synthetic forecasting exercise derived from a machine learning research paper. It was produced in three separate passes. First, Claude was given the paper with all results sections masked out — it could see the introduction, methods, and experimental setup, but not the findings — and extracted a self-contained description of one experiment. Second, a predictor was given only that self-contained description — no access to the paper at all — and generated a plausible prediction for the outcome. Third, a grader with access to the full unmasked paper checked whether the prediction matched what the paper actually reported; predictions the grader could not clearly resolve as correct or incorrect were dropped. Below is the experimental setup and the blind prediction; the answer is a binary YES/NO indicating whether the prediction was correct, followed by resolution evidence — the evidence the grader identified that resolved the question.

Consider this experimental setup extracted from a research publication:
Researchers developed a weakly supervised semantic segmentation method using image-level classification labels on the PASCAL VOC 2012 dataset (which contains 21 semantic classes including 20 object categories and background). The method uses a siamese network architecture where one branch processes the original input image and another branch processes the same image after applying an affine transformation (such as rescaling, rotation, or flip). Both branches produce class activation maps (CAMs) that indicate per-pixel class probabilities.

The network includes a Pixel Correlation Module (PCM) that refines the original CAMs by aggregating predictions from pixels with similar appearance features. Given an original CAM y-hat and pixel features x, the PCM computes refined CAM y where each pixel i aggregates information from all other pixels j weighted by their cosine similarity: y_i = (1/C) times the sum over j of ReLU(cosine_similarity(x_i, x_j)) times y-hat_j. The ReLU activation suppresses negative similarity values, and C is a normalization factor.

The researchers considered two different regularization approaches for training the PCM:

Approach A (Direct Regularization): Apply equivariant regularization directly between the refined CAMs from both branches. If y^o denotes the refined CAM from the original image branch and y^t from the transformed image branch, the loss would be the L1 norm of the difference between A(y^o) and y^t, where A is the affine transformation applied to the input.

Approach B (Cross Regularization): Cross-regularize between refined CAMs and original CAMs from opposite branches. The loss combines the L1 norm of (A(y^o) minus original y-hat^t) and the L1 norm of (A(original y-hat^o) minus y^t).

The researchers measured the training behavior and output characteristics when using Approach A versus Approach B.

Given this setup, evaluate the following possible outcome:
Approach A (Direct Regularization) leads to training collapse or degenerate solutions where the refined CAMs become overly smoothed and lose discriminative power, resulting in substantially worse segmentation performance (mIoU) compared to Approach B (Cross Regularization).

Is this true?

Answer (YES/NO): YES